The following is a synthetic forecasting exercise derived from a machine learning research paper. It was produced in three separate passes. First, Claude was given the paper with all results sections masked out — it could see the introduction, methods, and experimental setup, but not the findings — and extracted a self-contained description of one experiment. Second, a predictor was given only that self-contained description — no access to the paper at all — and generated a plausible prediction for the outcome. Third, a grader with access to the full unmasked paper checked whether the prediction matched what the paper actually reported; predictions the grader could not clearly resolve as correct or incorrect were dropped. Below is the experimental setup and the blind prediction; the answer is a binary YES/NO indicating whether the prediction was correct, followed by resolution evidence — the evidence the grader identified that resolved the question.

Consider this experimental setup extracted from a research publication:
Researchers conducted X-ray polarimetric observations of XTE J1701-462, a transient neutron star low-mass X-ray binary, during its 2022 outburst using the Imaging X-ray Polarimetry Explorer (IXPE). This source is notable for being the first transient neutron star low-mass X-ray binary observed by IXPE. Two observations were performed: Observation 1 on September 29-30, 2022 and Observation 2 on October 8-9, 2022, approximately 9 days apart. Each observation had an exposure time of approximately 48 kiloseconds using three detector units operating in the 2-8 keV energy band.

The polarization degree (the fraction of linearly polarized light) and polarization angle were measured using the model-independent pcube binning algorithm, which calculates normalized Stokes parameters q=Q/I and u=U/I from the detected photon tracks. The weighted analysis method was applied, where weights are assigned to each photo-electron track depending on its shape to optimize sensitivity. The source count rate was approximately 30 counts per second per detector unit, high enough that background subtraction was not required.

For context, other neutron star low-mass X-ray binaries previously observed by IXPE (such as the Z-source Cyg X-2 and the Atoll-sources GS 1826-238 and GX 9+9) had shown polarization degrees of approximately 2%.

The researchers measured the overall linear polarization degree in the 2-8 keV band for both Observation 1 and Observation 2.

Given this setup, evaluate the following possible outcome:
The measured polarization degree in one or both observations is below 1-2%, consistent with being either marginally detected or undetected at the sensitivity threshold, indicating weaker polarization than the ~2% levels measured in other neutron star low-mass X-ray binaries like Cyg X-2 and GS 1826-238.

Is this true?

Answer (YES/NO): NO